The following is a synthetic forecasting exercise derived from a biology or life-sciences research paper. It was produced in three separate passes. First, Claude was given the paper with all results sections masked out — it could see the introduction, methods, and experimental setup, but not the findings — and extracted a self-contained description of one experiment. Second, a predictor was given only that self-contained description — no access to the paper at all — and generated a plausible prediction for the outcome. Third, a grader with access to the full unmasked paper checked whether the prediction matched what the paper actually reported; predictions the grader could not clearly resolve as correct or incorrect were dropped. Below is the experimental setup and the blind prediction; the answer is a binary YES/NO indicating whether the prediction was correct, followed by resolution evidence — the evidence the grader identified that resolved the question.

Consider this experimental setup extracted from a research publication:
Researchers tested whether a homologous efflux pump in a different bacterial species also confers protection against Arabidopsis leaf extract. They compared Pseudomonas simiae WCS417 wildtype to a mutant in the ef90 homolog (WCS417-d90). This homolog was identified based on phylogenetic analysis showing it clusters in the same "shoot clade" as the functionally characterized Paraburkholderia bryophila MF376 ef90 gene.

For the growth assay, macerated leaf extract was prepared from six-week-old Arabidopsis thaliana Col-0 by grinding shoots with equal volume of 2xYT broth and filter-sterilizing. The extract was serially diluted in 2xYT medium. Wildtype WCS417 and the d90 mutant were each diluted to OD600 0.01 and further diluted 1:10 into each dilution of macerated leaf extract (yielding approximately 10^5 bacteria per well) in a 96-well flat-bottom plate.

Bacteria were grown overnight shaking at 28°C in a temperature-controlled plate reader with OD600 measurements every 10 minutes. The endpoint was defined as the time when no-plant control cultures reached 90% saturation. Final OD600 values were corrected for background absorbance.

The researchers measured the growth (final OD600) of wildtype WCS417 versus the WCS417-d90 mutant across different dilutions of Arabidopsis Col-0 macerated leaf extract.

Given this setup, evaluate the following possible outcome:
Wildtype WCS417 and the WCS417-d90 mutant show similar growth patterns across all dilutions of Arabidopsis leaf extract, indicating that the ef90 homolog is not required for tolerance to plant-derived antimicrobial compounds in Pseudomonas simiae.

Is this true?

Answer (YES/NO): NO